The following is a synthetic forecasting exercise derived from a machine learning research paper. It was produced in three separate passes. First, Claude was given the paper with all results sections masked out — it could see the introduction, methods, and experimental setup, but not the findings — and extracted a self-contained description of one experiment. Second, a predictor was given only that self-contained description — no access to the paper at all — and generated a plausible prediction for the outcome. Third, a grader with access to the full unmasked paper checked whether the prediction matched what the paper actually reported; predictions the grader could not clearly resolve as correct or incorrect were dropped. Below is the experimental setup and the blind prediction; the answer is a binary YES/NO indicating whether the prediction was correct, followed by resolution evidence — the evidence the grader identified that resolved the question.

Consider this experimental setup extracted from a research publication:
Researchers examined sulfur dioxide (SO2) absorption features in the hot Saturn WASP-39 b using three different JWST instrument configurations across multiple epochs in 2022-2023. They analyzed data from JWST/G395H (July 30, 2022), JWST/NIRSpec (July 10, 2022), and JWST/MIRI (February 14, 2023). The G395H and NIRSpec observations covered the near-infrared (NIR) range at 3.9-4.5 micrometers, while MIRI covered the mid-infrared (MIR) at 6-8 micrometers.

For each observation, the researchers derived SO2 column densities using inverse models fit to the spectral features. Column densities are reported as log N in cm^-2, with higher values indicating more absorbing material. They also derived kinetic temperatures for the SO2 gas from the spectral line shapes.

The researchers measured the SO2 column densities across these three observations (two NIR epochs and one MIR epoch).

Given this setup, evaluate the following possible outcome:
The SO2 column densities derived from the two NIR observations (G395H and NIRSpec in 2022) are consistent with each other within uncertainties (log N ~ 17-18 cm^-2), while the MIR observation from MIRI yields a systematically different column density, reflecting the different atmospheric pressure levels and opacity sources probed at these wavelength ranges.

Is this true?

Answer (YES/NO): NO